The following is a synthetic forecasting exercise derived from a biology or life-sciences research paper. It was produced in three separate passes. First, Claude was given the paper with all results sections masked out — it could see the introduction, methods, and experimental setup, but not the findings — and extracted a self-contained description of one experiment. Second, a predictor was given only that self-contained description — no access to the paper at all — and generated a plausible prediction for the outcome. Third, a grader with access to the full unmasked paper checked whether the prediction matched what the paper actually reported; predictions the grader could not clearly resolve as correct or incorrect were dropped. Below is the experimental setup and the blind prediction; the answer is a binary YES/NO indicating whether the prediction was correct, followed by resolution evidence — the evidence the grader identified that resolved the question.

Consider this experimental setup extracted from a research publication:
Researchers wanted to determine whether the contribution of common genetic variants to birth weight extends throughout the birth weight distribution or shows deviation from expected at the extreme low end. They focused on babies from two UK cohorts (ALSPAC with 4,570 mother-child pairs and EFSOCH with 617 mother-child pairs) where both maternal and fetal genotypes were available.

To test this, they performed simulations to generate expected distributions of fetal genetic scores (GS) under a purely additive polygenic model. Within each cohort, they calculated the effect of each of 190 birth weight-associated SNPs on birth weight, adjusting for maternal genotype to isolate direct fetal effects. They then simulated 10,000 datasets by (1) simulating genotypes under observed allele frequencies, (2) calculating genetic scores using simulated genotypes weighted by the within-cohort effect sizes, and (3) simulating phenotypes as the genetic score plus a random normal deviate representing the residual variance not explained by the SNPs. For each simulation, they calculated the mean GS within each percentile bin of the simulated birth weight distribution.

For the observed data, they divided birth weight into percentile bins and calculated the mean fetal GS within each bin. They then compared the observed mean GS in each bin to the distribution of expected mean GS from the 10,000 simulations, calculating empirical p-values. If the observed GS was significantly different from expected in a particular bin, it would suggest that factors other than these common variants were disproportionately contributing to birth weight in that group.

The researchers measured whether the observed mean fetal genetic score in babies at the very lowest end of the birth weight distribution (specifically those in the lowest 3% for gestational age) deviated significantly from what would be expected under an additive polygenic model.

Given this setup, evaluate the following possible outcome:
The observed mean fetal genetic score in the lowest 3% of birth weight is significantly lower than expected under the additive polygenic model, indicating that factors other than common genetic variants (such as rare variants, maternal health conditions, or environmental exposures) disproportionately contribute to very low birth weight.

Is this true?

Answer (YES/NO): NO